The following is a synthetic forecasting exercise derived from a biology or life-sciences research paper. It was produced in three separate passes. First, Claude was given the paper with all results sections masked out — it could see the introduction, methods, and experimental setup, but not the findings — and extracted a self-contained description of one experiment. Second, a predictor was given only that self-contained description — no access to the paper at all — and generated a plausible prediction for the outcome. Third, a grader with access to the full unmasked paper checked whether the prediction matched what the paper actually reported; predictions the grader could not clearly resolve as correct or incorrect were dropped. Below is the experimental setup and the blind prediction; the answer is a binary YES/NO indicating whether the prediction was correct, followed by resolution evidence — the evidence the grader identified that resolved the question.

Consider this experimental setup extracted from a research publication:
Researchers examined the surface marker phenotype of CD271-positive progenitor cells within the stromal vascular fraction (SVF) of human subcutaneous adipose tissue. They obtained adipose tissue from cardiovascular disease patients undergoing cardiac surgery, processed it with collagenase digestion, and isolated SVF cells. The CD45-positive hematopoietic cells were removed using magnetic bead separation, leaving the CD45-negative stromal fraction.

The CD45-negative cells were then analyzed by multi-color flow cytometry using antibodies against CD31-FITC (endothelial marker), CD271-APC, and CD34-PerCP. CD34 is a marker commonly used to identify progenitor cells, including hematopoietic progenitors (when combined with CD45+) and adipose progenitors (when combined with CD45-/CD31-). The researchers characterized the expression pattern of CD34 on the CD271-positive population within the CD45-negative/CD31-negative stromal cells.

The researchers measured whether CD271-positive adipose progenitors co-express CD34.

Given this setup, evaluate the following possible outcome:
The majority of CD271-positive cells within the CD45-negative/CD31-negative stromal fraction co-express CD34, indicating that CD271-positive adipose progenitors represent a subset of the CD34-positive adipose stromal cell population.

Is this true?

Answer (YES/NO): YES